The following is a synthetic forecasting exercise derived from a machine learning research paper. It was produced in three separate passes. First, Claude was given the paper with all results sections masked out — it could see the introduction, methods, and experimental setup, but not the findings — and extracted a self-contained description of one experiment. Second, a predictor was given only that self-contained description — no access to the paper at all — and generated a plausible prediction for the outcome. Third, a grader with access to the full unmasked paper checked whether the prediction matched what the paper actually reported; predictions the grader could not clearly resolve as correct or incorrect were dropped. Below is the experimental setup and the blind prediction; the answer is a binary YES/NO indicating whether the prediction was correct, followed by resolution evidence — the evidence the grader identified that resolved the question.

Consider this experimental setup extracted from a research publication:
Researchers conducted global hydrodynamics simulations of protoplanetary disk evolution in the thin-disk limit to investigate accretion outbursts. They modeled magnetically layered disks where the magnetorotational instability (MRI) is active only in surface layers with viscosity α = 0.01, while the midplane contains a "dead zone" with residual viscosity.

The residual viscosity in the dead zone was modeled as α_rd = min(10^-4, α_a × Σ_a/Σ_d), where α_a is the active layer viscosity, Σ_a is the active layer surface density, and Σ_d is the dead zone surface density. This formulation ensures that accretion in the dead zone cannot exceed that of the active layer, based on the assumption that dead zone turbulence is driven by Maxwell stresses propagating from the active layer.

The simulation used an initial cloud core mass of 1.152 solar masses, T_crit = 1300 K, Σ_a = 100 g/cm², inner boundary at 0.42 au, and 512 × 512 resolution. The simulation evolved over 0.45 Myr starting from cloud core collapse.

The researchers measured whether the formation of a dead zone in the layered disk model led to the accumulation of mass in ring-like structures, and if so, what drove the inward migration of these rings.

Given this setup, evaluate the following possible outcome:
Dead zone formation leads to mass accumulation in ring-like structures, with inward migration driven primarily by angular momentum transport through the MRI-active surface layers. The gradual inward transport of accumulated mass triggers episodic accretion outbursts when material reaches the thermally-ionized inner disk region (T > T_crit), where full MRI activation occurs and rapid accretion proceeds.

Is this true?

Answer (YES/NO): NO